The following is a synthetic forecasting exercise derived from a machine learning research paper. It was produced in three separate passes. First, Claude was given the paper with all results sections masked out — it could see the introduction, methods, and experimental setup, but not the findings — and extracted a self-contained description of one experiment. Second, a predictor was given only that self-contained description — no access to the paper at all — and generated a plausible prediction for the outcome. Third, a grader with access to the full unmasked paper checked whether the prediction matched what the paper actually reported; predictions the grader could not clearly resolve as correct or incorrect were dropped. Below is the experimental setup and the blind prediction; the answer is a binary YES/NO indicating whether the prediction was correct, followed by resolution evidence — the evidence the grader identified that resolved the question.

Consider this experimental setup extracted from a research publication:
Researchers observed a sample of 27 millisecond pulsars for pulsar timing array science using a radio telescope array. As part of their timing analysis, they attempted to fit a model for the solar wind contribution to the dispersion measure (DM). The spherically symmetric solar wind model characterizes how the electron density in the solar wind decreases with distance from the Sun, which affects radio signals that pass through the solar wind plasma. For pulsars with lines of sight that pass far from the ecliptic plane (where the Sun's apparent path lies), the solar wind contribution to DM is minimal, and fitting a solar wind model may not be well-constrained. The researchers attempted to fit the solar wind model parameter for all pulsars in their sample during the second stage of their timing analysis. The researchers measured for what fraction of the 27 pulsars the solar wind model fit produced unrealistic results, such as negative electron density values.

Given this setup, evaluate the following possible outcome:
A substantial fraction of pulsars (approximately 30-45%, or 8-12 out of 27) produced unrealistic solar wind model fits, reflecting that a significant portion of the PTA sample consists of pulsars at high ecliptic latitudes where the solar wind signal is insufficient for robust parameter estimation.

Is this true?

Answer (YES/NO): YES